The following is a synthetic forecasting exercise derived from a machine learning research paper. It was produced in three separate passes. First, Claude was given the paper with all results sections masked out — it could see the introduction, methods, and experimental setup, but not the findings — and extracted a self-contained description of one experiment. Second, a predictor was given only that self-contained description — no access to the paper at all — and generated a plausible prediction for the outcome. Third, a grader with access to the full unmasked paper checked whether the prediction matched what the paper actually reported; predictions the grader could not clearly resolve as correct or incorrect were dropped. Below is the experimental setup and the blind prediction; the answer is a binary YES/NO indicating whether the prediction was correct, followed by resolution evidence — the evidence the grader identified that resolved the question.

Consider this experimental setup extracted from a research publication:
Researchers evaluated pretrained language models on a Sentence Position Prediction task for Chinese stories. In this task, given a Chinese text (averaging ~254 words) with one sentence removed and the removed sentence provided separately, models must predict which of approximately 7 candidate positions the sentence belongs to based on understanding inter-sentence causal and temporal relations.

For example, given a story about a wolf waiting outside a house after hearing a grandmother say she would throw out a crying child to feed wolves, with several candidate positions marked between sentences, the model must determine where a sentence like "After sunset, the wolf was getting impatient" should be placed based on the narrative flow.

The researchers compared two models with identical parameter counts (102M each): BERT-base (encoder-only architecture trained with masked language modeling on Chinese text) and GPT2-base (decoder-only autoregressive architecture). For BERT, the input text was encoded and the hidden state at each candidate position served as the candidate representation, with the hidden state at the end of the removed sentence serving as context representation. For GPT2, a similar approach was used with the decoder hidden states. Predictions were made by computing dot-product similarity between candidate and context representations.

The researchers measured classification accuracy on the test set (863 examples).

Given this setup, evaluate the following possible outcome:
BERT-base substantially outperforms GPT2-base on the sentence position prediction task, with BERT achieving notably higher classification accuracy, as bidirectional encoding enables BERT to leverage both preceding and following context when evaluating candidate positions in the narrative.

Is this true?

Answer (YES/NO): YES